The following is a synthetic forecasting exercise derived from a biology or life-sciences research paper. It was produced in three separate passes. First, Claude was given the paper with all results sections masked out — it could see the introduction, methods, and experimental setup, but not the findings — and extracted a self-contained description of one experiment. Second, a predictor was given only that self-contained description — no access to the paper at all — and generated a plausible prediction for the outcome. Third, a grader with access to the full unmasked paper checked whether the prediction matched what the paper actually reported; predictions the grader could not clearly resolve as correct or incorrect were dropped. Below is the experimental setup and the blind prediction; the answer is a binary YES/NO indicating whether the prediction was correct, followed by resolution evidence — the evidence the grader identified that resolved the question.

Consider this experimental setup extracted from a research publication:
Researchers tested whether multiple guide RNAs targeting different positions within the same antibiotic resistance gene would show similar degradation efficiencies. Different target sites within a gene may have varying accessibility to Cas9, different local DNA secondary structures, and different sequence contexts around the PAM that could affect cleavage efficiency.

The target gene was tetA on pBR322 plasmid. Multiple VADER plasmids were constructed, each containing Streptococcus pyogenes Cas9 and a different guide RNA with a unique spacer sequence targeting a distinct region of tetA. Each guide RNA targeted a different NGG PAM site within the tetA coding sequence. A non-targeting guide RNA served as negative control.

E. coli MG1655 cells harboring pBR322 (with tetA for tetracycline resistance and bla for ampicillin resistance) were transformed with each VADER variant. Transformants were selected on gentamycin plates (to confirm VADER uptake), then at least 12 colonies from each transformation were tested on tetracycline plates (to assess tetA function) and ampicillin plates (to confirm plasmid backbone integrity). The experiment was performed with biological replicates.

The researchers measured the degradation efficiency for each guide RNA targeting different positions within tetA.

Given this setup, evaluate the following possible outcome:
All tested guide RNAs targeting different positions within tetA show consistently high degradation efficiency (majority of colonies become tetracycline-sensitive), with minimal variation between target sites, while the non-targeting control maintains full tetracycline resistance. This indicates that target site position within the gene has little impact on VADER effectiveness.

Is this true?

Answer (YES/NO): NO